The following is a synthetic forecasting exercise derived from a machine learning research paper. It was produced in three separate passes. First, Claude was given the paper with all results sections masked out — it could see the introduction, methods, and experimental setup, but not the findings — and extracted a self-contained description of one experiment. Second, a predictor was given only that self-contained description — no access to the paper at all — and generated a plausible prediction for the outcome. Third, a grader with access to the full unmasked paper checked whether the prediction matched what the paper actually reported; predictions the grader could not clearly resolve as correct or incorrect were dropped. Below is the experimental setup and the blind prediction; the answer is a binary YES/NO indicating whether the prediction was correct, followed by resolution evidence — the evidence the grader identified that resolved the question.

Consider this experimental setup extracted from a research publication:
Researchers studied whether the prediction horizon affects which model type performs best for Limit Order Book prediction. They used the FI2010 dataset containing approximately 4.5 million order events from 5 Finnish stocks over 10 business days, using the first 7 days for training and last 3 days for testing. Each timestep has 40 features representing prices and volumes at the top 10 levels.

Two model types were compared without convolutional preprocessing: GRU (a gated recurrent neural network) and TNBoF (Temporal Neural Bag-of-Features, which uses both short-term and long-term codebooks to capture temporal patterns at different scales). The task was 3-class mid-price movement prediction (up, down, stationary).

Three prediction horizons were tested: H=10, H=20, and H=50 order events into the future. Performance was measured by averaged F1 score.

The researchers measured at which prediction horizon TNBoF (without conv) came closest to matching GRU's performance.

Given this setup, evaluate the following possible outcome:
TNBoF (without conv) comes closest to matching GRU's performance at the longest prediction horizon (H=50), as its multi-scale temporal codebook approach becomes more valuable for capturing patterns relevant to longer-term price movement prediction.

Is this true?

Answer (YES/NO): YES